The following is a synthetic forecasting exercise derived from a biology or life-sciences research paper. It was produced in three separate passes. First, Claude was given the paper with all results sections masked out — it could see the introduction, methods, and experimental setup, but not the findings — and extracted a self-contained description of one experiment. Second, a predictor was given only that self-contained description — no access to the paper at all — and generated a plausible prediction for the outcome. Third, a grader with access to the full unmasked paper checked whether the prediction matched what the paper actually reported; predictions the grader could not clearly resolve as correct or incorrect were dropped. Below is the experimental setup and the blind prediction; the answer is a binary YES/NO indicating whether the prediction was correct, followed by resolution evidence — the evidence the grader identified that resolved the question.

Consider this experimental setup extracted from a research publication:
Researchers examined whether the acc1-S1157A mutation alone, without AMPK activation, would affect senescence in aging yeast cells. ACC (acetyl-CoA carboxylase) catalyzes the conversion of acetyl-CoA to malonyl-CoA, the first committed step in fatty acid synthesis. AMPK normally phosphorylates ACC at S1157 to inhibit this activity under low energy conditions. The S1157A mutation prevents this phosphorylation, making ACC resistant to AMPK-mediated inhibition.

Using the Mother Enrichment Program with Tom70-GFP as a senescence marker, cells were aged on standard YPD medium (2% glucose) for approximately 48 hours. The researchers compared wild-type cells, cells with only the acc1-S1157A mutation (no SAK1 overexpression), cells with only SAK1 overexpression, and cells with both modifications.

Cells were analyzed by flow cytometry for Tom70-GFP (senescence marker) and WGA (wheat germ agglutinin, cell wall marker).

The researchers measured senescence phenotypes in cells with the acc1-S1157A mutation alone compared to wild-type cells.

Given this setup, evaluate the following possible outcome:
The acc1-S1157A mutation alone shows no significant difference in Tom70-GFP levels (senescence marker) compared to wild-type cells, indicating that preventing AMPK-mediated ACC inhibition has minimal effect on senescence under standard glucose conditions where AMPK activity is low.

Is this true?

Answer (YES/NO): YES